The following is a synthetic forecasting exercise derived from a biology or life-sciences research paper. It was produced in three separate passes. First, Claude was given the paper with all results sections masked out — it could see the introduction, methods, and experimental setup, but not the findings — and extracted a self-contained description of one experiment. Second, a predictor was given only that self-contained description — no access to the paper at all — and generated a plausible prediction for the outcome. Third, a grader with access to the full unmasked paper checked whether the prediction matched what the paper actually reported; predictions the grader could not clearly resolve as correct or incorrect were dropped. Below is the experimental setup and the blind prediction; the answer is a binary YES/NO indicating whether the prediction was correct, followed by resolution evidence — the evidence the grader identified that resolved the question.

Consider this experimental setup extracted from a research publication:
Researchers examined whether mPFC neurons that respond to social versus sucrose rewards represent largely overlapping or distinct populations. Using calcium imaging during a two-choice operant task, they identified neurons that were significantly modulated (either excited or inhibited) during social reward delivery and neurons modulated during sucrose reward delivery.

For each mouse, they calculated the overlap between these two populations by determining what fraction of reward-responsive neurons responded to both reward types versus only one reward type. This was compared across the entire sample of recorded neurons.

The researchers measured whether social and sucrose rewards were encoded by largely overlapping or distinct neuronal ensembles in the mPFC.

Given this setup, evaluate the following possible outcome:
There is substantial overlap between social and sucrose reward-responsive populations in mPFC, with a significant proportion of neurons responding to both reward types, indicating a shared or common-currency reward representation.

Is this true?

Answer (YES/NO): NO